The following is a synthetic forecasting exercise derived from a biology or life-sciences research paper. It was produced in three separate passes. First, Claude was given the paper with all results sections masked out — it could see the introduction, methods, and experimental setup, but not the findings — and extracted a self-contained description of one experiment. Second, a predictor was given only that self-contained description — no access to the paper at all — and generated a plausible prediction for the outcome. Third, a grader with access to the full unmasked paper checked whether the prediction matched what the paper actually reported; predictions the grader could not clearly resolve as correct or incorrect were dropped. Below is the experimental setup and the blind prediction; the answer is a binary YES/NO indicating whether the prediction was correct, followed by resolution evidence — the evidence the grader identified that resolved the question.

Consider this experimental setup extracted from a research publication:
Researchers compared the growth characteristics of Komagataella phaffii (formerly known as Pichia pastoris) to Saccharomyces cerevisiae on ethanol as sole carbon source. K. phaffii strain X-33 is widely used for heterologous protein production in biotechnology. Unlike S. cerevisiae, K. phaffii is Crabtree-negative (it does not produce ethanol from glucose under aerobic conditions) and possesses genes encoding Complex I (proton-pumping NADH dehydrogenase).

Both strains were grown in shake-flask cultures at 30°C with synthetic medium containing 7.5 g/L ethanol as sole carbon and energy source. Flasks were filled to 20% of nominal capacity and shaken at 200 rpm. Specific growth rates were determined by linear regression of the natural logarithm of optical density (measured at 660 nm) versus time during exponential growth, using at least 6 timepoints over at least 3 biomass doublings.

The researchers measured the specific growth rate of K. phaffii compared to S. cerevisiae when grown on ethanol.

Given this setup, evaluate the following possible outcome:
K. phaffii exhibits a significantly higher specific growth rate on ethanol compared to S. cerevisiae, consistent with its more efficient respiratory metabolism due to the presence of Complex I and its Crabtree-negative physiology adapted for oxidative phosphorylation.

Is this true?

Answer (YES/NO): NO